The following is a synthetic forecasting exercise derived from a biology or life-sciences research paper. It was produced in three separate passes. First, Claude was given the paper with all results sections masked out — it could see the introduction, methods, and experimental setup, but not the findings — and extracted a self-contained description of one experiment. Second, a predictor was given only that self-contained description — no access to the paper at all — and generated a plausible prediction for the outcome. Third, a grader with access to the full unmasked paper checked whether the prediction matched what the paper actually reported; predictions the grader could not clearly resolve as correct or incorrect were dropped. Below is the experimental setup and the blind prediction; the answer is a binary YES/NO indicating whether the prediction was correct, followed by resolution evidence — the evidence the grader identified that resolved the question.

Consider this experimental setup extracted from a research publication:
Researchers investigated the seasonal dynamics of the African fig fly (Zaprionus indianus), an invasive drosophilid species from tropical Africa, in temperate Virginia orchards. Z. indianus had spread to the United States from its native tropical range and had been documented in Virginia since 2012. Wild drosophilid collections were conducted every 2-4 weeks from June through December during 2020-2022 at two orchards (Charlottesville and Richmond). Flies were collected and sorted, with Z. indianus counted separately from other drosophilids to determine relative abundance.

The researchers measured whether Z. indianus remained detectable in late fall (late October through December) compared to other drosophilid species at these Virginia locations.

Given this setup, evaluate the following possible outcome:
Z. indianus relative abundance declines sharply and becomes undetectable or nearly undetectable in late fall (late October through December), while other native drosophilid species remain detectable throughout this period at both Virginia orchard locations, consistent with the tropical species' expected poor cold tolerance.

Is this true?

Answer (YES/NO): YES